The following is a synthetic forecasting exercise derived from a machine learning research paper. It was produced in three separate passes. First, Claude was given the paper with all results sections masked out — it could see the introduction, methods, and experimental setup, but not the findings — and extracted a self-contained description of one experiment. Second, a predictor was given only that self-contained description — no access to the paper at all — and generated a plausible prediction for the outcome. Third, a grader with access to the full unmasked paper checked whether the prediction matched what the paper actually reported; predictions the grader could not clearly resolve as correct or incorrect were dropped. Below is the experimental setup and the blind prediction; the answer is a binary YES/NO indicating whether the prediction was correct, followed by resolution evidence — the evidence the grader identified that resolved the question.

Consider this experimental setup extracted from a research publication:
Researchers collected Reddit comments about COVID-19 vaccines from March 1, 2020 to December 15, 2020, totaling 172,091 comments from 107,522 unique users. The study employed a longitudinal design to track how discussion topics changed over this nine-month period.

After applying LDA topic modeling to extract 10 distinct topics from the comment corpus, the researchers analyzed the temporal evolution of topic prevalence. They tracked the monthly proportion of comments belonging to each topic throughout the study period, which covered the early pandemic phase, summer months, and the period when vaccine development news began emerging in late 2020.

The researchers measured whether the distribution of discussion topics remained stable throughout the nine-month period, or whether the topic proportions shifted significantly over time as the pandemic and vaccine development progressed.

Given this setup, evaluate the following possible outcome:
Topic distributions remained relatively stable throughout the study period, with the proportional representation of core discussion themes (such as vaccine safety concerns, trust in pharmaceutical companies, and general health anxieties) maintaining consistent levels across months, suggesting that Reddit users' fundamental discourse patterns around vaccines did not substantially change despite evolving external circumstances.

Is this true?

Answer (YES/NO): NO